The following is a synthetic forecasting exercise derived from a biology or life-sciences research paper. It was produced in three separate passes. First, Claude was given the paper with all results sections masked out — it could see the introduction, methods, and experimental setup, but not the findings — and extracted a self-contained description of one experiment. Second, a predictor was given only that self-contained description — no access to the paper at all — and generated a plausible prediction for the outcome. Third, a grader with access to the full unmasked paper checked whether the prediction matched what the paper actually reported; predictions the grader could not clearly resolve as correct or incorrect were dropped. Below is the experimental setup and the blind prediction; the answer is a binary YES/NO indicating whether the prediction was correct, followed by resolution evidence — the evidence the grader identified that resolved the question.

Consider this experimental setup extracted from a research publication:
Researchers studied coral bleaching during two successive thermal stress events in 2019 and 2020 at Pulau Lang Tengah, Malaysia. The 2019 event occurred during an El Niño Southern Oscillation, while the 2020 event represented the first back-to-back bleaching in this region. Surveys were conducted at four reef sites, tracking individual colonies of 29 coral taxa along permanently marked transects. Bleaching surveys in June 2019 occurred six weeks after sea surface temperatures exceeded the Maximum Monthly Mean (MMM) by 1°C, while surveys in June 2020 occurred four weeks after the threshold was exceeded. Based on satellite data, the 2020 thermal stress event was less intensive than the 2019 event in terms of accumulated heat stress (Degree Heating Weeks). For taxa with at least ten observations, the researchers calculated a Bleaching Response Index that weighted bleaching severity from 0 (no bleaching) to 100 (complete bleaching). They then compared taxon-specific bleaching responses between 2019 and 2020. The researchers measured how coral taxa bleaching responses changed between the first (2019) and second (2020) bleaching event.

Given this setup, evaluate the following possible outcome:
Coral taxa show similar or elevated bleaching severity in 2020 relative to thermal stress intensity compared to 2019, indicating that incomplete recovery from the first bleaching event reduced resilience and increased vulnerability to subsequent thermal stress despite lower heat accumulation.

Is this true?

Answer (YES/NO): NO